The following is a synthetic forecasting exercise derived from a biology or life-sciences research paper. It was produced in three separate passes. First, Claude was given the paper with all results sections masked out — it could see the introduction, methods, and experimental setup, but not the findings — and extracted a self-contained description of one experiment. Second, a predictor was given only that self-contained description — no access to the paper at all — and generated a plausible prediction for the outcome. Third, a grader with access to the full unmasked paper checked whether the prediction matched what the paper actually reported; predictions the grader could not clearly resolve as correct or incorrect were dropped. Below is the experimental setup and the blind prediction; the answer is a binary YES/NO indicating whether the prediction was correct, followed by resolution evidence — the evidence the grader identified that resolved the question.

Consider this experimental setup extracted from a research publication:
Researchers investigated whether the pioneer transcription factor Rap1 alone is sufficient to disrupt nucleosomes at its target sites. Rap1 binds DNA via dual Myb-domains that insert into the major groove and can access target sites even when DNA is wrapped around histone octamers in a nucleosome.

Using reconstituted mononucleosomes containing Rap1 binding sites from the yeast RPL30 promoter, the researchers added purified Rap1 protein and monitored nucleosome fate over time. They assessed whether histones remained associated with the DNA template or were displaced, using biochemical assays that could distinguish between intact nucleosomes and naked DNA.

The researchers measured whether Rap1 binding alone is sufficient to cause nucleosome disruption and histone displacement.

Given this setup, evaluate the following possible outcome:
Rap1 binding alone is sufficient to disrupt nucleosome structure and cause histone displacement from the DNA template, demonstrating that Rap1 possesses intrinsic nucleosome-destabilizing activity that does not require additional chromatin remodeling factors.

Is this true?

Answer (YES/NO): NO